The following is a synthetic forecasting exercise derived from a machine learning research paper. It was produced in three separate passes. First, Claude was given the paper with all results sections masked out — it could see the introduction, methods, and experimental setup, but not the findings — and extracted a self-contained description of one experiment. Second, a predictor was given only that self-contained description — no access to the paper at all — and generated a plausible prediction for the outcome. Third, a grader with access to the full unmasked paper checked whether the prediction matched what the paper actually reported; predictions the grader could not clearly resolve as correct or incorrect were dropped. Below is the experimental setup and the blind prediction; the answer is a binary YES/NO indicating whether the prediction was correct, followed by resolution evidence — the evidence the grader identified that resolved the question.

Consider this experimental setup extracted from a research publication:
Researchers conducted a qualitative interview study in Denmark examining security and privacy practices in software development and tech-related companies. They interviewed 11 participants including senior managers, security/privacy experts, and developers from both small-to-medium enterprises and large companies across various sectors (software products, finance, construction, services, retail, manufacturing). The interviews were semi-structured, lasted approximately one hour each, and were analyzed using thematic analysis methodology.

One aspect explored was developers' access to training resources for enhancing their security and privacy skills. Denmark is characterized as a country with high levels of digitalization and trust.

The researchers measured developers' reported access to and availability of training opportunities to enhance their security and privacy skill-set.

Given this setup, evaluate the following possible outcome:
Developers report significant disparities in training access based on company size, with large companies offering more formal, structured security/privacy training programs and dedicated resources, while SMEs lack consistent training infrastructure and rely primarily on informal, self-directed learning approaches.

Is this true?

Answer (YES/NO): NO